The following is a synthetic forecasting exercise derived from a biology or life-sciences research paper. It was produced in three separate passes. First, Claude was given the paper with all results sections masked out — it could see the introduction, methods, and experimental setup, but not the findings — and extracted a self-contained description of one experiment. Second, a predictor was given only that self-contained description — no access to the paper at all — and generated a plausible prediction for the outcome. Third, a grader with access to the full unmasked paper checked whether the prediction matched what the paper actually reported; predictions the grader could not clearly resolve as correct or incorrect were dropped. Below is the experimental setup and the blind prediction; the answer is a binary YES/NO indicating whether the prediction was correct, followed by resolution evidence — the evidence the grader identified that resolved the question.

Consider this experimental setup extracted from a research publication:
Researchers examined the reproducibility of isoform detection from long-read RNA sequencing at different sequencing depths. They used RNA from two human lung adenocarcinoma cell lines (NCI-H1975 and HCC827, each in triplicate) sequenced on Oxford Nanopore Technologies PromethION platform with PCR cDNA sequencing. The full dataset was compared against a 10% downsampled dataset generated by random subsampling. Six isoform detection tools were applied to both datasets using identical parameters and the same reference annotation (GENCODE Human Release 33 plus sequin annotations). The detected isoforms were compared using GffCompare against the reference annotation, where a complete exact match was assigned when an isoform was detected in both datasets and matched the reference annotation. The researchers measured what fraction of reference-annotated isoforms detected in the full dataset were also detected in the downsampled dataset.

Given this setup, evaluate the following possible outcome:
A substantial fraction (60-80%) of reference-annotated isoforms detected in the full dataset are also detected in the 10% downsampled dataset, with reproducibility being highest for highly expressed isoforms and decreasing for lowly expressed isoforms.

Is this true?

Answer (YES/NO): NO